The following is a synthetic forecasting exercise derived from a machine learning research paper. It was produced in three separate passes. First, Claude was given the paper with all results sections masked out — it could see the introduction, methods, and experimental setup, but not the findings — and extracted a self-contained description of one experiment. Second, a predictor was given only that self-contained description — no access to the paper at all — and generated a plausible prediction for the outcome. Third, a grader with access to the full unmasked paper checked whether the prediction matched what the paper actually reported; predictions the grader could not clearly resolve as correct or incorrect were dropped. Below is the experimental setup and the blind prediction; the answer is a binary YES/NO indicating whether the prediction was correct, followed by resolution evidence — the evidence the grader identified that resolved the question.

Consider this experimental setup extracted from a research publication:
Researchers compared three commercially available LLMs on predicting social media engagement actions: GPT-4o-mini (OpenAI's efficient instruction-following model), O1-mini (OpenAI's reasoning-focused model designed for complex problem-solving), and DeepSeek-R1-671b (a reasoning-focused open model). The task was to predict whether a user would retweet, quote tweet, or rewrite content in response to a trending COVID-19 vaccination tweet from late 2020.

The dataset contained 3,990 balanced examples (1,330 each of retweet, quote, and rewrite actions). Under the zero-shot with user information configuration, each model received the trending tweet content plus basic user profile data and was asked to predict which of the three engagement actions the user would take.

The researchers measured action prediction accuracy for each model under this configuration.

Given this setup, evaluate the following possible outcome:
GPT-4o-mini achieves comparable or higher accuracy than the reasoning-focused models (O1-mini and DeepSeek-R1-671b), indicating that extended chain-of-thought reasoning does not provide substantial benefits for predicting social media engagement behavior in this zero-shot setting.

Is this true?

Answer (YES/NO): NO